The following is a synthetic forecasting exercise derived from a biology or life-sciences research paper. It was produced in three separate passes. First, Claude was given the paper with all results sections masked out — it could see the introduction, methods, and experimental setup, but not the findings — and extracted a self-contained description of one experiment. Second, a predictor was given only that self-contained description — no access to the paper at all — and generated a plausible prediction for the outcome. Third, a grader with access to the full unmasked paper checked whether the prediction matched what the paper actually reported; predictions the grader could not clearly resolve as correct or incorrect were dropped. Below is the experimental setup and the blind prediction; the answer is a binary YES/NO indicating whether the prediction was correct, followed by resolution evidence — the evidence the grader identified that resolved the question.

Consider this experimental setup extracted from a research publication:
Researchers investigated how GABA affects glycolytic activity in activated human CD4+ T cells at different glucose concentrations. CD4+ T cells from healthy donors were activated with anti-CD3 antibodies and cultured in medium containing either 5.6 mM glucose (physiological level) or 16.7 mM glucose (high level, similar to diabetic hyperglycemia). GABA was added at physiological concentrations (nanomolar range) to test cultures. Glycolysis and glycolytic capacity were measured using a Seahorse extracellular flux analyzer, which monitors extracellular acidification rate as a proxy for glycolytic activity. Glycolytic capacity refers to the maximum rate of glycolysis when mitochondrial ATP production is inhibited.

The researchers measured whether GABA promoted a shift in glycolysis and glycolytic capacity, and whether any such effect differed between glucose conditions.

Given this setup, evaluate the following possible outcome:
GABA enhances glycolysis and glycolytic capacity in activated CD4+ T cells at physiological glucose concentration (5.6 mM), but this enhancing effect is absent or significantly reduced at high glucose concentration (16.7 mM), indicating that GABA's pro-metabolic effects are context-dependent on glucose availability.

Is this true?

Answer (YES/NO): NO